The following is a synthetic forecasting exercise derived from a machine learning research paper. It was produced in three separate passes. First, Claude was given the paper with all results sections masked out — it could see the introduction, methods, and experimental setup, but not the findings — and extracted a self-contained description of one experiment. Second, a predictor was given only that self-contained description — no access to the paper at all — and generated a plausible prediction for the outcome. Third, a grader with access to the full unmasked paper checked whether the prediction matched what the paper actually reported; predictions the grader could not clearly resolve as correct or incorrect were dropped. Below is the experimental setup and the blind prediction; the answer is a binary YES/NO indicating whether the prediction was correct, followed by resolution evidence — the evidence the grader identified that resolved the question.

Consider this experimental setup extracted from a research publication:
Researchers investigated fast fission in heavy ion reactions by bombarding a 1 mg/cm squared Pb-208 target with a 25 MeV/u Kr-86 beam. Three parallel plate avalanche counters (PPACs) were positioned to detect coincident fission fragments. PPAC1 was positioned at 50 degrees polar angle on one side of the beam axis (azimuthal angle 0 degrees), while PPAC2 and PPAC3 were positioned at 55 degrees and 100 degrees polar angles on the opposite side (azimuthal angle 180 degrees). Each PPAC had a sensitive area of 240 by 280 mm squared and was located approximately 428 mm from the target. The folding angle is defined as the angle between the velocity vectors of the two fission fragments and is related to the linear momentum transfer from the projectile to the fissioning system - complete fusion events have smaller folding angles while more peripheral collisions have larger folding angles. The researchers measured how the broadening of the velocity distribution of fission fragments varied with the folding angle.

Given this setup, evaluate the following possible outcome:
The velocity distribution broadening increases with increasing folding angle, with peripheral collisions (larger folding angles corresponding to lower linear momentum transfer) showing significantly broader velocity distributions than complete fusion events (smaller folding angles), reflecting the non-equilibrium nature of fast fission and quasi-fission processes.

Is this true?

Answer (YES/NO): NO